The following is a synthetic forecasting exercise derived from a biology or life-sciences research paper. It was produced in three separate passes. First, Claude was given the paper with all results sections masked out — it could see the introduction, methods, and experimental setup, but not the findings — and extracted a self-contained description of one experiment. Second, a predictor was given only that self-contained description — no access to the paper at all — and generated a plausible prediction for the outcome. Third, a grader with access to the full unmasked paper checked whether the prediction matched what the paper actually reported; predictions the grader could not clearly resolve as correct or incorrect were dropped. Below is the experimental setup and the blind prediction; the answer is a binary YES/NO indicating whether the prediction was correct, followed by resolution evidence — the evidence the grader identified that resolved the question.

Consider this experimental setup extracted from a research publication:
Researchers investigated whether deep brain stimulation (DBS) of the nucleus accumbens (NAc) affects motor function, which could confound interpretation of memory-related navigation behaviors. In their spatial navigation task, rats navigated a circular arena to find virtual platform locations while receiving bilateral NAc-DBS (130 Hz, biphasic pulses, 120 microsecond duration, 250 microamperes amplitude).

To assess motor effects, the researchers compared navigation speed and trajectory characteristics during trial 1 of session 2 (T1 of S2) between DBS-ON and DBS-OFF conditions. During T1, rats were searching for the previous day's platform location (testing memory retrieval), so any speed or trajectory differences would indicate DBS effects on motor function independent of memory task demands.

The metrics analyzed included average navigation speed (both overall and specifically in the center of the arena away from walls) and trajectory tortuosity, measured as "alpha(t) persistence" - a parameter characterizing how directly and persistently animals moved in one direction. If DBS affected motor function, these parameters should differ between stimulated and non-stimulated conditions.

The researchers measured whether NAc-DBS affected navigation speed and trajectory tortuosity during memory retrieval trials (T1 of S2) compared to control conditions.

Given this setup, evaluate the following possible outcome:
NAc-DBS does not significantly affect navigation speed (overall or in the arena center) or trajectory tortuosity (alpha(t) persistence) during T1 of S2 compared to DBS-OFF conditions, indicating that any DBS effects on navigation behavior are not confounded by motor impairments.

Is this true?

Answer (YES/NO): YES